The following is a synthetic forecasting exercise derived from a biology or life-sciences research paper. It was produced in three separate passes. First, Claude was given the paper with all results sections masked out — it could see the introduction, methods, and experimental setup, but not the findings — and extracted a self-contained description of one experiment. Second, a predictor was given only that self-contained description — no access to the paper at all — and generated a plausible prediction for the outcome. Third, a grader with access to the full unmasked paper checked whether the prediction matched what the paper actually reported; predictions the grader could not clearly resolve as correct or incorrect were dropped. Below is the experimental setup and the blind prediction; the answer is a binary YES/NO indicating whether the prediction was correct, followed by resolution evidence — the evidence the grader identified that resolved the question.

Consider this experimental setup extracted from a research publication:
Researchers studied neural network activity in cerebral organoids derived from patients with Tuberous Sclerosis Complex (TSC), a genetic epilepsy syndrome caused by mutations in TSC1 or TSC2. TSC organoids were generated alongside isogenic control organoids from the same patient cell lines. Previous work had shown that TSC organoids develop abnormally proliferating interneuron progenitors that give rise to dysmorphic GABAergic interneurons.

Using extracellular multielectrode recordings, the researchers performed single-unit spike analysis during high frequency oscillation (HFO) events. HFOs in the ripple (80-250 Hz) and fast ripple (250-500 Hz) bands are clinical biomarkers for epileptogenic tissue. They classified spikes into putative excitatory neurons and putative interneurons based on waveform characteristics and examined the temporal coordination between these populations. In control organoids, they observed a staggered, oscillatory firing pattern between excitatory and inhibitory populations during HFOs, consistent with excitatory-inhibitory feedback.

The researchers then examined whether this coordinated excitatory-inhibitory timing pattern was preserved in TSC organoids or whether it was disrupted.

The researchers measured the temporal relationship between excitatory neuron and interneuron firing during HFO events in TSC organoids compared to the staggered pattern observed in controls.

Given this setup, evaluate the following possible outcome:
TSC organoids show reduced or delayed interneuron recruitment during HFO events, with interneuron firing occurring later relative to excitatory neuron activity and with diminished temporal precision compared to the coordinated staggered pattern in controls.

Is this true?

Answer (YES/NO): NO